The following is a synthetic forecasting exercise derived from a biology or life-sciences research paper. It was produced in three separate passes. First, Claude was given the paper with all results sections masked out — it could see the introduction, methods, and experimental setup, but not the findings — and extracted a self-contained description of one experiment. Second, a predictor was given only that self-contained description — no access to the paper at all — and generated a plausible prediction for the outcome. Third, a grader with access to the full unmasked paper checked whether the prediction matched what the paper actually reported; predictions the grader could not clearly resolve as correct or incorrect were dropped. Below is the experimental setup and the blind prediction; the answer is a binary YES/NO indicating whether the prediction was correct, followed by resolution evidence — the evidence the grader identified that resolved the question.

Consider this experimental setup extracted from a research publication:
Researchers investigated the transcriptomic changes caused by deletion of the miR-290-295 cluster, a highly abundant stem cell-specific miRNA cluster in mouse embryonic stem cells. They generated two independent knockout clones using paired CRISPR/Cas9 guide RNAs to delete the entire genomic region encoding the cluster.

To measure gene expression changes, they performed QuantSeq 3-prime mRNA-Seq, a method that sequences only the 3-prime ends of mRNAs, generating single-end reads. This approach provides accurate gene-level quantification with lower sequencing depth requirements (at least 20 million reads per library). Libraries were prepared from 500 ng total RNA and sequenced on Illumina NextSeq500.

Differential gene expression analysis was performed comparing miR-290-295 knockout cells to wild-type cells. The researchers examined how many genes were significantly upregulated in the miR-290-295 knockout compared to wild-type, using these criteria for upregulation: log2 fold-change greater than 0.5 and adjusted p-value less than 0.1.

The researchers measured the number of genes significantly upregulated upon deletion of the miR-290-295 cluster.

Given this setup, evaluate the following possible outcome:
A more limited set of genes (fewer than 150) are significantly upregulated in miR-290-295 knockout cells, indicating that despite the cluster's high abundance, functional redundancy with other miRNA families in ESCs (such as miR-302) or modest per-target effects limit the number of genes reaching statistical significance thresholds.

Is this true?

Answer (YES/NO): NO